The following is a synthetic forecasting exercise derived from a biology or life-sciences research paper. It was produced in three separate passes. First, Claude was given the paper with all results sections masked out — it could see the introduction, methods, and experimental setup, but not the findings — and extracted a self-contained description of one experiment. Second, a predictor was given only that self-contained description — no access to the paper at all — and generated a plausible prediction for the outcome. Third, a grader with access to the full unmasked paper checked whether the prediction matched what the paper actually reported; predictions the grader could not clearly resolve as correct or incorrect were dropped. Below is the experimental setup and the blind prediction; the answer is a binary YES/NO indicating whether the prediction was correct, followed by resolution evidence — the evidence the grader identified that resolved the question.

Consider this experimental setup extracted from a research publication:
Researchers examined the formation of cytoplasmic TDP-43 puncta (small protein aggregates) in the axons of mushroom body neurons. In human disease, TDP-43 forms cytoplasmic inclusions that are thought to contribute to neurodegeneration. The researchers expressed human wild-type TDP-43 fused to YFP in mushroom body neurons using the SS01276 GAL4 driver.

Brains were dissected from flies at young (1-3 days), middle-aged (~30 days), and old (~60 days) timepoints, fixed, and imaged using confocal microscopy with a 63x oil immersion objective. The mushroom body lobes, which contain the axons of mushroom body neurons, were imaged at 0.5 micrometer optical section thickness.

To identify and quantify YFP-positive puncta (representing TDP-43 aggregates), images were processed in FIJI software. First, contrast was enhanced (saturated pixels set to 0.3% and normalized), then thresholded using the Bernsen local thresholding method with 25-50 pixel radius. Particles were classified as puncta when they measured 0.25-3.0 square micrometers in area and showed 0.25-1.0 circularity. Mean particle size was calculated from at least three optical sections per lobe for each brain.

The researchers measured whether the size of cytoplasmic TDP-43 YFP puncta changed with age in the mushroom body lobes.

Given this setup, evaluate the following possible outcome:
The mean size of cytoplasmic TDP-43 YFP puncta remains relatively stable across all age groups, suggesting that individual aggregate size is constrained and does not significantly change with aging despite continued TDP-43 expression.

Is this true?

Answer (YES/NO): NO